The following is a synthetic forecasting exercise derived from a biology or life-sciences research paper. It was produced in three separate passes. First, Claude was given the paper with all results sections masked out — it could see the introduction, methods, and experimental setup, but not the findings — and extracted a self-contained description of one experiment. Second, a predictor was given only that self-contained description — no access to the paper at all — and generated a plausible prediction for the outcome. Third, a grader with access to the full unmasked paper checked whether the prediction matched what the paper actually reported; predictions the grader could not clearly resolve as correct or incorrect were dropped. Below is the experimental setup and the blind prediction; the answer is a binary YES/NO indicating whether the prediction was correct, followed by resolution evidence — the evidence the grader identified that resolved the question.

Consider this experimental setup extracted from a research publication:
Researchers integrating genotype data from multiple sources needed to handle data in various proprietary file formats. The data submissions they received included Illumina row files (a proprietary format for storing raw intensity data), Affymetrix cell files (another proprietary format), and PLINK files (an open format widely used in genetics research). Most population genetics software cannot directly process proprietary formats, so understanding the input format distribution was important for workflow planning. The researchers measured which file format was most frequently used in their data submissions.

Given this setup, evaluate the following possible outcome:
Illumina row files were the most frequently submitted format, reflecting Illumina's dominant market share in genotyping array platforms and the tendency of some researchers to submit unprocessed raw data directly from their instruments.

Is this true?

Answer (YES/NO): NO